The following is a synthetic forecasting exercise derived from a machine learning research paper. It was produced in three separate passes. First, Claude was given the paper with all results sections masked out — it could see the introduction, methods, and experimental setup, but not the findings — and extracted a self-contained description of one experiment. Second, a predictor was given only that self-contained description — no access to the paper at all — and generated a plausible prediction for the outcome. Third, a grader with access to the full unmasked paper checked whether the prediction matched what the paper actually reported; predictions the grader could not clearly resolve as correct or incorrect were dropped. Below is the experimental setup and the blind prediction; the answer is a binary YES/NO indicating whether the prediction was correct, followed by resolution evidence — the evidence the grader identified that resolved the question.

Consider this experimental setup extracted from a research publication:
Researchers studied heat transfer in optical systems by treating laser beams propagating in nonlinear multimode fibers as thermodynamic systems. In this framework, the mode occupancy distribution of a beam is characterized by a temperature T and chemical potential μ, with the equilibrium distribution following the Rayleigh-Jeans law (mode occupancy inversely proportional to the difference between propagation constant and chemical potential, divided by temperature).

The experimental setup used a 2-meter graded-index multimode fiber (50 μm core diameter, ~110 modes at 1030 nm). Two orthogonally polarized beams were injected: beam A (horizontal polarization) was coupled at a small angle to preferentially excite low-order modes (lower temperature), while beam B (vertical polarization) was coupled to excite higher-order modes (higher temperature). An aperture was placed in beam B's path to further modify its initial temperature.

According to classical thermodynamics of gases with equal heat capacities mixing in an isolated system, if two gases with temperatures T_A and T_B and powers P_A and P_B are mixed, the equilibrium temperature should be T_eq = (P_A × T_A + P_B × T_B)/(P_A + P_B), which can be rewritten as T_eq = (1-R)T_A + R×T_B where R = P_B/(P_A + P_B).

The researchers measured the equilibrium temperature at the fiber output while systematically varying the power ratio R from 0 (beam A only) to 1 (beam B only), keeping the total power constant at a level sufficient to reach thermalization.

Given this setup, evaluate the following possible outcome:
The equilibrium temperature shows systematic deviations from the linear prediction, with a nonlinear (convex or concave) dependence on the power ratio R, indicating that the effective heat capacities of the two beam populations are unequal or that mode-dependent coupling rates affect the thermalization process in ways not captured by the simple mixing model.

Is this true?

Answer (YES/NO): NO